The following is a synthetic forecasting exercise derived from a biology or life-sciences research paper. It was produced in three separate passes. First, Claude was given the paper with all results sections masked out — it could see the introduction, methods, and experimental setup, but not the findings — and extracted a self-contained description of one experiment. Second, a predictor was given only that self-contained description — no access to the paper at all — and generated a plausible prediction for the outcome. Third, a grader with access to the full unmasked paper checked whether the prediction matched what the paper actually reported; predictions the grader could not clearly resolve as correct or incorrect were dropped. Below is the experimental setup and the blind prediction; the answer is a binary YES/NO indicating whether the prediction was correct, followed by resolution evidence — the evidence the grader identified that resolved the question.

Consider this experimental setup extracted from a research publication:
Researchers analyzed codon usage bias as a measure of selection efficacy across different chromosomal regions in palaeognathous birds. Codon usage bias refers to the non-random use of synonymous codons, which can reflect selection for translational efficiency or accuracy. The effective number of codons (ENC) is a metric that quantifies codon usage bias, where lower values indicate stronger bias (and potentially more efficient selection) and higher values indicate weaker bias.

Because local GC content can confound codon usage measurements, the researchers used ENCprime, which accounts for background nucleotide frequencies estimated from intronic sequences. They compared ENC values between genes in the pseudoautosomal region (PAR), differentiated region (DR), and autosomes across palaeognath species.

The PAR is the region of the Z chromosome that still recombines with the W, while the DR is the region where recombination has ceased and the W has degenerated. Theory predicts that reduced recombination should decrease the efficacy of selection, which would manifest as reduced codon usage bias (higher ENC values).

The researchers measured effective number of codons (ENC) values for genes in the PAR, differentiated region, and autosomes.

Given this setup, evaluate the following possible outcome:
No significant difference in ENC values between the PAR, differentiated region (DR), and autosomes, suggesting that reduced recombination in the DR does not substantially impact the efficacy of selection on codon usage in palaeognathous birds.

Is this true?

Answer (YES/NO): NO